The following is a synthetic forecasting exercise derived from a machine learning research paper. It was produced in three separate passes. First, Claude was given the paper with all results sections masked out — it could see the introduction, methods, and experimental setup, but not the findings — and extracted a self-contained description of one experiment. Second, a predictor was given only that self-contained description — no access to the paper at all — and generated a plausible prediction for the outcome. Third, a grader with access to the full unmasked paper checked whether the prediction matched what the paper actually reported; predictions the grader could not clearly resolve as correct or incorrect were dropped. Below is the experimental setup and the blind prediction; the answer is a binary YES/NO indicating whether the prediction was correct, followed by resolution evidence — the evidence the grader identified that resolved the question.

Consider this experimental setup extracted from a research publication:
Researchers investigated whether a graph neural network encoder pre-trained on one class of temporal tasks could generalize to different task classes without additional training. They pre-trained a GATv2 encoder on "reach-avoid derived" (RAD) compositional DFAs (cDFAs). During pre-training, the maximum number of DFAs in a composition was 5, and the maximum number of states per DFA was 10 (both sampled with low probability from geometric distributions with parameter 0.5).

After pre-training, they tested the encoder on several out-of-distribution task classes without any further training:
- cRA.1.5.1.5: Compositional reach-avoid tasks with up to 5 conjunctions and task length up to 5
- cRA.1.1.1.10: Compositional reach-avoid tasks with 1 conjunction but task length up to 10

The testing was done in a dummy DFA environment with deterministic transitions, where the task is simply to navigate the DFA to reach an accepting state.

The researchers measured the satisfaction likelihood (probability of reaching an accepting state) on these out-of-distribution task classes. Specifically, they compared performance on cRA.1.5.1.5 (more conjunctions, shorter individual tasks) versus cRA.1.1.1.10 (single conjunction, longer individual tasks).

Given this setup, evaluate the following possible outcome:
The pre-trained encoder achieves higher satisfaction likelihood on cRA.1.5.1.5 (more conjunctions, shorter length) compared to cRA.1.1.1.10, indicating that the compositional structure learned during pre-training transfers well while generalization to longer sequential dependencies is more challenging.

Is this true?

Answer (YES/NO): NO